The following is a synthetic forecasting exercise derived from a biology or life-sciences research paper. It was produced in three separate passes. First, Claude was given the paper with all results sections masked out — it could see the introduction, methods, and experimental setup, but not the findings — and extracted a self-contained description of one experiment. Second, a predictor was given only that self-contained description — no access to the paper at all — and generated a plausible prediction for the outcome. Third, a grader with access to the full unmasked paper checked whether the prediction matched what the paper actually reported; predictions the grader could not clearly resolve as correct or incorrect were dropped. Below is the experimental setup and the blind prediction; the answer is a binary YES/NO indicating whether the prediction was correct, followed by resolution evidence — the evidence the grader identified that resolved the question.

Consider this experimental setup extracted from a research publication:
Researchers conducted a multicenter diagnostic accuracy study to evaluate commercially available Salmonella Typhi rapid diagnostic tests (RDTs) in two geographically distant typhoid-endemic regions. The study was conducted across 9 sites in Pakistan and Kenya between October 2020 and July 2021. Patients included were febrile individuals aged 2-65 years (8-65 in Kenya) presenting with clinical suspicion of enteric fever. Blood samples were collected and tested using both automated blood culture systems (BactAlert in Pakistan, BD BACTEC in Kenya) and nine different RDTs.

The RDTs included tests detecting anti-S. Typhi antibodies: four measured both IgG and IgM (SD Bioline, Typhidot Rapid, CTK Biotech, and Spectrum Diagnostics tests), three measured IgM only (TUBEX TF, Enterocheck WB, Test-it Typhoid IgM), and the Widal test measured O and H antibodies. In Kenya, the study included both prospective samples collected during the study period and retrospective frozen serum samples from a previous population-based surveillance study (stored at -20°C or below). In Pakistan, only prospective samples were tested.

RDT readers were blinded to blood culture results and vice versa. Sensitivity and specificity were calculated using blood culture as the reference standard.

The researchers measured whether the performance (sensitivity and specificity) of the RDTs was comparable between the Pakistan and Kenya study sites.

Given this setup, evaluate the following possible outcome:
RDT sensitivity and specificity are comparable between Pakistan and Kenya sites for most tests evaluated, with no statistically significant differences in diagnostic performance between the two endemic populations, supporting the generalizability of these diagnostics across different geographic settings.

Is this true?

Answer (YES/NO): NO